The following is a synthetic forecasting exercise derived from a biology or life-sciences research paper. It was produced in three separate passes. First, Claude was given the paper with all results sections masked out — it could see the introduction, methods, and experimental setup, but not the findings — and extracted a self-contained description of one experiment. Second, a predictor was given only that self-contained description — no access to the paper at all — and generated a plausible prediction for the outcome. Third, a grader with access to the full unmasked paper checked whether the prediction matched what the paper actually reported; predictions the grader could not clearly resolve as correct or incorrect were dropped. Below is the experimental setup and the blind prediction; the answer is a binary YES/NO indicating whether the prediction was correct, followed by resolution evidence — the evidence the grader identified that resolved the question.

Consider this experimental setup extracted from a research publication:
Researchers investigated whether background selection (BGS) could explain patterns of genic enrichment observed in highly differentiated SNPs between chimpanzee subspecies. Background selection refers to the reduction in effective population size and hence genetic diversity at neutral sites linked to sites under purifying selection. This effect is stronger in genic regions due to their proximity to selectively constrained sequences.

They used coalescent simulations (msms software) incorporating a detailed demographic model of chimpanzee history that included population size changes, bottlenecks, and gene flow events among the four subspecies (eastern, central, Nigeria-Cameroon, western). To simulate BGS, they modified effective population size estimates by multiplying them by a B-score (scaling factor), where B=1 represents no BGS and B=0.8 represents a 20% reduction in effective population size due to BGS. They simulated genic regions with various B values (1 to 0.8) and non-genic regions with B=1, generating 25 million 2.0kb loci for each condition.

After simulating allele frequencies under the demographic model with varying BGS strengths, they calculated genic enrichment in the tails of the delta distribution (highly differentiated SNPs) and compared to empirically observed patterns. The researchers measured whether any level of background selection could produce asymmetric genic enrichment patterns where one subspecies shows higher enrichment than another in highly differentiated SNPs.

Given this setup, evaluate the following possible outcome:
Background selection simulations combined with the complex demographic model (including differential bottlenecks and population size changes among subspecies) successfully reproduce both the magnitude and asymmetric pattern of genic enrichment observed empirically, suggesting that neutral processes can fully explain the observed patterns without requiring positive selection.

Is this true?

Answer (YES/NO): NO